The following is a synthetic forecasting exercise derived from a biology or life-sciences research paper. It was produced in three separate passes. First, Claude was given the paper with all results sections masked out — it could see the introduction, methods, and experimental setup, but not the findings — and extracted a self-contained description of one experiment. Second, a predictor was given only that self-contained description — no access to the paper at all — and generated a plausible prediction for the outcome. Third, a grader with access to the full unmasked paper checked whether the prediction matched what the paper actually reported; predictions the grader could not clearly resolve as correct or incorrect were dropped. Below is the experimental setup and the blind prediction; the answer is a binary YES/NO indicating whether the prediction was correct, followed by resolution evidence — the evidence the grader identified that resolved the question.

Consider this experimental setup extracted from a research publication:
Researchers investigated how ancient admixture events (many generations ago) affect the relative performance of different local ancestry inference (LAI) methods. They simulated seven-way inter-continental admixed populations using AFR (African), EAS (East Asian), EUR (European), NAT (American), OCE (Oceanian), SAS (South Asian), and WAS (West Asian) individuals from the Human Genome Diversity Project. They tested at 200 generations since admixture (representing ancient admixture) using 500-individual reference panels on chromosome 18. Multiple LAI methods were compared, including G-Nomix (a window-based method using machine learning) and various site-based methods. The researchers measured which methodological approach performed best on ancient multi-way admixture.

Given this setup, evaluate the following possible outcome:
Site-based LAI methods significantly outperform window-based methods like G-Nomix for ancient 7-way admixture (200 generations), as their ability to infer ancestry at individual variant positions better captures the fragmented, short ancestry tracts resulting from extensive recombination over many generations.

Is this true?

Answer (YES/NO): NO